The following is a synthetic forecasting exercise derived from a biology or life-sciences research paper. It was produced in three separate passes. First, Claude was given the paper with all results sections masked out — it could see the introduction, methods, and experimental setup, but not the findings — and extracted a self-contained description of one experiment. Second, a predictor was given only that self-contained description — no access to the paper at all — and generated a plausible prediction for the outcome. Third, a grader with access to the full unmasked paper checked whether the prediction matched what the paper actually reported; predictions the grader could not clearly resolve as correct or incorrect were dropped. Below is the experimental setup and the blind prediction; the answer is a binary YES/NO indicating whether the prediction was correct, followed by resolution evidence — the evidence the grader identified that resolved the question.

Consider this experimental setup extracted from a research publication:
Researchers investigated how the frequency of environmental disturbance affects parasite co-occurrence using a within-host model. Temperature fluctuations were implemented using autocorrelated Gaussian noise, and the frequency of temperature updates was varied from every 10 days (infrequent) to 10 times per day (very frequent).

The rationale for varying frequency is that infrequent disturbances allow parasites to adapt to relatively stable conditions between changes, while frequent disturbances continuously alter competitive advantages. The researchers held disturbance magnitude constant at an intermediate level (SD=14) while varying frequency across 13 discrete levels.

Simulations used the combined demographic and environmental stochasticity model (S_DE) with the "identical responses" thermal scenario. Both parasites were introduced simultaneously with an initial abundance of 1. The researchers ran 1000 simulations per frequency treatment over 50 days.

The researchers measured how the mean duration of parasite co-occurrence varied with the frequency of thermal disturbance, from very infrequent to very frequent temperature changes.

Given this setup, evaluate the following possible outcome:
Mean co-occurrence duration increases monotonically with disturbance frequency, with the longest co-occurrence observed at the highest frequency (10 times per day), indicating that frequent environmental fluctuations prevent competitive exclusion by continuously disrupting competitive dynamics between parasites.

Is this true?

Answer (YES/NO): NO